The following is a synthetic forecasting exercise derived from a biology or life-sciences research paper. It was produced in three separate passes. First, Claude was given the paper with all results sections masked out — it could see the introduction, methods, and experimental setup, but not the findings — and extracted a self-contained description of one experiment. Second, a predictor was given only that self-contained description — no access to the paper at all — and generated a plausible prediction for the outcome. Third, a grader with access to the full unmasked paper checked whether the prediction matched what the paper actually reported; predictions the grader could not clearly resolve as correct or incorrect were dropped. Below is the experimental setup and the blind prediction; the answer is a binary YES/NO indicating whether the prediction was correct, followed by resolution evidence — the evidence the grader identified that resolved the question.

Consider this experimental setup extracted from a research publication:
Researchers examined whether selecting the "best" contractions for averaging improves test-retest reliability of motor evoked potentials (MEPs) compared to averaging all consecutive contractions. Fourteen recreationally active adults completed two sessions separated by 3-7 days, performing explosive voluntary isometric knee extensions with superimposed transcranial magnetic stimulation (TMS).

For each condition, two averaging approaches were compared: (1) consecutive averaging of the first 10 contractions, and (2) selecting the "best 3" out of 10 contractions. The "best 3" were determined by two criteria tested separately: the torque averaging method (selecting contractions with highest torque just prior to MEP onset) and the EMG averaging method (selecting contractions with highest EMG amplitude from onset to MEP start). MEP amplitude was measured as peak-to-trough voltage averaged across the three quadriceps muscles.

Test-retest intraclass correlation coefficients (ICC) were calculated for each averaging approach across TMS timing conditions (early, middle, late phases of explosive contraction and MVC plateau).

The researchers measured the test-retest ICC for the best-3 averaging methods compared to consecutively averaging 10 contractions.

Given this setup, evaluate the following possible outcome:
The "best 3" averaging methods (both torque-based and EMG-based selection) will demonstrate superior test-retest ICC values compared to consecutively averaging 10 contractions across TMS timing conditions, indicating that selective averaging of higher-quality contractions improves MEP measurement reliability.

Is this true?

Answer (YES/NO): NO